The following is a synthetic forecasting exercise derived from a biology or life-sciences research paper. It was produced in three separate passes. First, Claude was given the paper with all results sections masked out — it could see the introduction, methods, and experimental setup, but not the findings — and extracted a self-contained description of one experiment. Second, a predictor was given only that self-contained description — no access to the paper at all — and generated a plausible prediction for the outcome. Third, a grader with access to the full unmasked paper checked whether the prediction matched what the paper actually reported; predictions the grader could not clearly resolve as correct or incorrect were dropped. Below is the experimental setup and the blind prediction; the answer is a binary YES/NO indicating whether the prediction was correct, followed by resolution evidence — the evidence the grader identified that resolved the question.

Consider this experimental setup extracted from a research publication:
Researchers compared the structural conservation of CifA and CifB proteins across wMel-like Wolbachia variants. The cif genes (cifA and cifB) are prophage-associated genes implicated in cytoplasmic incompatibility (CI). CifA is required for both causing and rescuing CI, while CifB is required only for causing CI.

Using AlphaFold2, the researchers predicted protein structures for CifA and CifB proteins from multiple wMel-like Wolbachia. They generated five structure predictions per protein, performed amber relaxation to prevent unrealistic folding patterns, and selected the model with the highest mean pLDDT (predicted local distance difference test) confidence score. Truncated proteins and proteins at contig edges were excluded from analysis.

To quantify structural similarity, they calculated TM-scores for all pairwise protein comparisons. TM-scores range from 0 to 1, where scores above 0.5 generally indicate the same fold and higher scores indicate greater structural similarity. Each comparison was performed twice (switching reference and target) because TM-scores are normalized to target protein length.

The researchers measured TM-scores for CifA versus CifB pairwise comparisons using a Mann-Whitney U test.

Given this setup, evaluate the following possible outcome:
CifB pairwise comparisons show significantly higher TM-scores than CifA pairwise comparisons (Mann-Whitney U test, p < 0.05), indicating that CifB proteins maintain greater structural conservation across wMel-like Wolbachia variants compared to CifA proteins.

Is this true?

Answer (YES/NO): NO